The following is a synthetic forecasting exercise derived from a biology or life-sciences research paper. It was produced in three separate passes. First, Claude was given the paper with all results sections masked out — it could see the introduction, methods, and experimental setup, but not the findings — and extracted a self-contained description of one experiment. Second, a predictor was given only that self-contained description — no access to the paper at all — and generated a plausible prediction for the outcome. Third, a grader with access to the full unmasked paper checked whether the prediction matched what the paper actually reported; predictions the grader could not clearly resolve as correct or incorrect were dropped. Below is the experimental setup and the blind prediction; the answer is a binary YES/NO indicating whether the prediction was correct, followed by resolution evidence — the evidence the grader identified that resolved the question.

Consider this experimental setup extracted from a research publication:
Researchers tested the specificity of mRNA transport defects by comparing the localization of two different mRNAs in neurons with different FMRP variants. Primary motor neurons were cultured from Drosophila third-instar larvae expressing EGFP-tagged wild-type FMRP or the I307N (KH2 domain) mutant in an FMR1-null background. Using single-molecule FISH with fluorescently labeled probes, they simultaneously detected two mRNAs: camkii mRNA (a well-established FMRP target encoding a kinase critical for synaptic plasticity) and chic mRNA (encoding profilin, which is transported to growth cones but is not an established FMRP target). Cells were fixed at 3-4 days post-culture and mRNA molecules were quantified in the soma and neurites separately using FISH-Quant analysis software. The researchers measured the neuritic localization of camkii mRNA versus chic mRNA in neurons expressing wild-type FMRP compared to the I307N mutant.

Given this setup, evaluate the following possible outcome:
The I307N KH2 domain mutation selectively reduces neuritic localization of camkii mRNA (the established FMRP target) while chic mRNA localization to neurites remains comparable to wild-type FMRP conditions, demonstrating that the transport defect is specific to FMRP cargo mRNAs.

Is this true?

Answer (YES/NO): NO